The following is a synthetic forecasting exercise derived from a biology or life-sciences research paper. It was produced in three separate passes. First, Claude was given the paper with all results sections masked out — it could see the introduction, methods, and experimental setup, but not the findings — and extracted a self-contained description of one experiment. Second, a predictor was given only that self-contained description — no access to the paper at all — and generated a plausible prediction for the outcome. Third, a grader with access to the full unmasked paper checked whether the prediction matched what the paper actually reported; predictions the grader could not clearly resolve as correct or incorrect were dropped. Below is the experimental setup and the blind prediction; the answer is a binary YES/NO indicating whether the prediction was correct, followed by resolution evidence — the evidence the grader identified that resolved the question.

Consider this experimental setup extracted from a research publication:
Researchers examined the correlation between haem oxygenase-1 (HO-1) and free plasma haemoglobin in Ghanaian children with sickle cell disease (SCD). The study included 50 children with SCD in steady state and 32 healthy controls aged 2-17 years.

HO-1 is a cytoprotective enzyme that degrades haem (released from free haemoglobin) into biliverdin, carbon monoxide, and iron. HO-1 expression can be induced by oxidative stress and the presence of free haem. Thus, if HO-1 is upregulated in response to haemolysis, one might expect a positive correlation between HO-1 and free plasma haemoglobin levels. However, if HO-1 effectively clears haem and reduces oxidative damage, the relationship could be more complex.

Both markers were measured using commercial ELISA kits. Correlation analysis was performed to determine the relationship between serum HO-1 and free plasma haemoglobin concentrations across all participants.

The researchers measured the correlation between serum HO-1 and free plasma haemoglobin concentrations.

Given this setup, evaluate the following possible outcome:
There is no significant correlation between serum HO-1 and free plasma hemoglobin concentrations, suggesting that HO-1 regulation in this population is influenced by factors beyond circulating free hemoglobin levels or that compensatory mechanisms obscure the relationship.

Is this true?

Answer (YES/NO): NO